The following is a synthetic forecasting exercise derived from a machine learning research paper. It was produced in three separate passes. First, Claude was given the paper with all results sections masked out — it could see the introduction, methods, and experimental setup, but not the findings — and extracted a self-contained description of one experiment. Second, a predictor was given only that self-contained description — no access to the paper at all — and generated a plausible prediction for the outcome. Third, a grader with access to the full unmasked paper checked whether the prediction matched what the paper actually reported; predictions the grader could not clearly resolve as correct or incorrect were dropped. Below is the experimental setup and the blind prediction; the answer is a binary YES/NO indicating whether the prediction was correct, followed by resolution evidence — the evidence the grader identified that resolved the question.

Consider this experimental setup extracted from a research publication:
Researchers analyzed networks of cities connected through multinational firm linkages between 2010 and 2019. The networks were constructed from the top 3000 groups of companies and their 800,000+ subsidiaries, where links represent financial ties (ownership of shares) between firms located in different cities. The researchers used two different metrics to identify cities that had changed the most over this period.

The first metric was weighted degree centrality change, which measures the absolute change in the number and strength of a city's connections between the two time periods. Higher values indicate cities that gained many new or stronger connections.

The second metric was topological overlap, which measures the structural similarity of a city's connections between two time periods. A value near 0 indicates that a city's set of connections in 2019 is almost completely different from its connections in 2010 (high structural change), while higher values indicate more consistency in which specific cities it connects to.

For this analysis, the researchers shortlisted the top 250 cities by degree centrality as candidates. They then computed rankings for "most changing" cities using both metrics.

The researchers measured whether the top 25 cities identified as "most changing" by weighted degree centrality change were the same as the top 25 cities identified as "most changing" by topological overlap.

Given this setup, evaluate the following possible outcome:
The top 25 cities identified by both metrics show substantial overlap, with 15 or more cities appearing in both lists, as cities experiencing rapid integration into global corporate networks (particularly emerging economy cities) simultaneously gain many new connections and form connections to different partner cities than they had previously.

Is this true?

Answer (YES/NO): NO